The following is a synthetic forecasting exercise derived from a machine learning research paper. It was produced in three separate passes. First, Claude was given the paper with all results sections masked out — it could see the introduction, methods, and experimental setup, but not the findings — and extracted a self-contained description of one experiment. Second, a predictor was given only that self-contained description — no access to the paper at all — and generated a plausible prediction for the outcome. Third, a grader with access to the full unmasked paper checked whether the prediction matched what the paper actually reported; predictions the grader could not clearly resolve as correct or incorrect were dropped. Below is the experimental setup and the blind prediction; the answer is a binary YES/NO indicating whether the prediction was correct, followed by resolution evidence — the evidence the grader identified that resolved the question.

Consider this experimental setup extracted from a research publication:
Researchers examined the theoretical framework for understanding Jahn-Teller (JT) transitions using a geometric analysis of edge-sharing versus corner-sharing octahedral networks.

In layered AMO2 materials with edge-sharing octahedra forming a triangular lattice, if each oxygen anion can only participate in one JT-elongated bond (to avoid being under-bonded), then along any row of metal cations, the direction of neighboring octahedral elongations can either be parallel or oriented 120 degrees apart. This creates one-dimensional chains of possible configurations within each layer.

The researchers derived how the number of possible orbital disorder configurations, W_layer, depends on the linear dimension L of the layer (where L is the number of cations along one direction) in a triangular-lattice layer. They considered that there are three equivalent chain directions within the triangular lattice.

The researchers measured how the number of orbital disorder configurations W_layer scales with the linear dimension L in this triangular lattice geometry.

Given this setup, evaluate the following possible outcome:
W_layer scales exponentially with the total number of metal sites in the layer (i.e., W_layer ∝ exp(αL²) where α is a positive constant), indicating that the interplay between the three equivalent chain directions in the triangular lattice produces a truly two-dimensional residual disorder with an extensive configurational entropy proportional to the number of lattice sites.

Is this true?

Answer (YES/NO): NO